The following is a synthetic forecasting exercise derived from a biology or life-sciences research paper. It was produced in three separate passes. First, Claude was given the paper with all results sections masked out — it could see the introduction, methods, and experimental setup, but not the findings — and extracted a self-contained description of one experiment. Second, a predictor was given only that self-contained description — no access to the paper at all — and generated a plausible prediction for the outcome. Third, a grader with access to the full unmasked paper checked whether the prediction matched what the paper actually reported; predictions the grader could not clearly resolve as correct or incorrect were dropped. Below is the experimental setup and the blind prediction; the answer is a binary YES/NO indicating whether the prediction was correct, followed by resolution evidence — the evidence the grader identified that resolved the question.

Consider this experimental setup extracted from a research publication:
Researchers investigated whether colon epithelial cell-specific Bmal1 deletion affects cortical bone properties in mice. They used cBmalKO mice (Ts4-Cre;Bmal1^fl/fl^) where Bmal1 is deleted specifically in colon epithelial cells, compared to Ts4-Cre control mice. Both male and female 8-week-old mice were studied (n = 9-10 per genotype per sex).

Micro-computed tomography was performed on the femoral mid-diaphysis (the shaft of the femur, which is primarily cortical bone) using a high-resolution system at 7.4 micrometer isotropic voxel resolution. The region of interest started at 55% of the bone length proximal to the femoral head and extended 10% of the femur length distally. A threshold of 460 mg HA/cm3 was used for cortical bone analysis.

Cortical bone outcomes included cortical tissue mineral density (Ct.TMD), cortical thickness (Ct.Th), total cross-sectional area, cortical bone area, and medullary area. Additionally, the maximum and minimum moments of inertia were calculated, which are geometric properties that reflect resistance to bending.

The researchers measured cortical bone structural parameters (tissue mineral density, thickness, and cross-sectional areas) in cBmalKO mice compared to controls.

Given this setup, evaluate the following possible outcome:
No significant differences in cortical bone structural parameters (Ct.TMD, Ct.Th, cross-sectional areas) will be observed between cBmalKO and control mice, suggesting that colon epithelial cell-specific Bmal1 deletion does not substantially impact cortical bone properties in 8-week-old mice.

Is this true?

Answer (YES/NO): NO